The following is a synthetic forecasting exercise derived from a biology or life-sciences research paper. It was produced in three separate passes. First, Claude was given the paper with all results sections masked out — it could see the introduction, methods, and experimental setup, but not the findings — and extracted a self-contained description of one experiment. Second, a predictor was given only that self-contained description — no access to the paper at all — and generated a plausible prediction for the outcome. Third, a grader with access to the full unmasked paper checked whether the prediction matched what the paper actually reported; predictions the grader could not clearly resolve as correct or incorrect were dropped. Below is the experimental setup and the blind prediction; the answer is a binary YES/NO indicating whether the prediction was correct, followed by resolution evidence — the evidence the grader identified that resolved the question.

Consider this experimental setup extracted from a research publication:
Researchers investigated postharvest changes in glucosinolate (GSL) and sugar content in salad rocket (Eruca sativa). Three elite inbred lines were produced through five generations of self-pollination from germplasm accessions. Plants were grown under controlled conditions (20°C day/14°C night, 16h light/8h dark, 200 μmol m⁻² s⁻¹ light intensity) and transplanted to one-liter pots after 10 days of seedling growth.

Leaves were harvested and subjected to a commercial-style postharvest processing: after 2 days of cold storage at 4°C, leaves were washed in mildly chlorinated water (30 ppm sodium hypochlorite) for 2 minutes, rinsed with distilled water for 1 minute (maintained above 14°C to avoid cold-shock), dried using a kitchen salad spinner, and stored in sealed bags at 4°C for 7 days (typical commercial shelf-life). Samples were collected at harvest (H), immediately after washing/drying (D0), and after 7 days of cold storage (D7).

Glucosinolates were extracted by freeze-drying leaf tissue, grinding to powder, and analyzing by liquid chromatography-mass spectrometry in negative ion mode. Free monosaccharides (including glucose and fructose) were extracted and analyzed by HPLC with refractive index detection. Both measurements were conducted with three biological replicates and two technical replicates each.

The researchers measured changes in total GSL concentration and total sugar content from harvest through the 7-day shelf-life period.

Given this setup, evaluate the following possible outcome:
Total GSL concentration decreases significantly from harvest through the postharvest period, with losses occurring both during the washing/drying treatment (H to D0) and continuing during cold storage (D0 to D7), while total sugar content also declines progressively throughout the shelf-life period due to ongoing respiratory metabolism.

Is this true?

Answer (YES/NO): NO